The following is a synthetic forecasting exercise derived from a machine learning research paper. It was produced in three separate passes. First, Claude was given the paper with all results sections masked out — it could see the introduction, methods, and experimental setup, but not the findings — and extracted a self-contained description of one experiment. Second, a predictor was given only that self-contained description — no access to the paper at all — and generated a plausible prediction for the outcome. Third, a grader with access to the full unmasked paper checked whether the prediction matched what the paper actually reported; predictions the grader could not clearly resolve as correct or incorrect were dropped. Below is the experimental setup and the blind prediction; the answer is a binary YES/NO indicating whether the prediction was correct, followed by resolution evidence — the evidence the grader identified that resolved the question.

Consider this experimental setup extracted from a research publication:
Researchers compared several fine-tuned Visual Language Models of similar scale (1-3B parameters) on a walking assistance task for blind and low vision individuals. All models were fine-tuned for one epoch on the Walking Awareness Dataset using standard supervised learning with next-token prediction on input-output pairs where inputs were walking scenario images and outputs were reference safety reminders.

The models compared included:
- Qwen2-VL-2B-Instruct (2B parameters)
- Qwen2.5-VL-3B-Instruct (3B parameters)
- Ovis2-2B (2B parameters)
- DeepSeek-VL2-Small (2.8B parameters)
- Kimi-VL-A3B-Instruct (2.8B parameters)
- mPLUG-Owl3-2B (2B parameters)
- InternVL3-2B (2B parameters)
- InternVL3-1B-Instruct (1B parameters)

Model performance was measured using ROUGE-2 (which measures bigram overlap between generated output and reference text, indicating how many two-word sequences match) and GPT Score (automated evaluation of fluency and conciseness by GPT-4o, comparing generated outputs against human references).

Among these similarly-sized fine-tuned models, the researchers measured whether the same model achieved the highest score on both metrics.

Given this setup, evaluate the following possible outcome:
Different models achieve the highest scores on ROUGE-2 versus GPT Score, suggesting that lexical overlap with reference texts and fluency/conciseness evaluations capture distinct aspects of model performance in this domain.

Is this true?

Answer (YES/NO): YES